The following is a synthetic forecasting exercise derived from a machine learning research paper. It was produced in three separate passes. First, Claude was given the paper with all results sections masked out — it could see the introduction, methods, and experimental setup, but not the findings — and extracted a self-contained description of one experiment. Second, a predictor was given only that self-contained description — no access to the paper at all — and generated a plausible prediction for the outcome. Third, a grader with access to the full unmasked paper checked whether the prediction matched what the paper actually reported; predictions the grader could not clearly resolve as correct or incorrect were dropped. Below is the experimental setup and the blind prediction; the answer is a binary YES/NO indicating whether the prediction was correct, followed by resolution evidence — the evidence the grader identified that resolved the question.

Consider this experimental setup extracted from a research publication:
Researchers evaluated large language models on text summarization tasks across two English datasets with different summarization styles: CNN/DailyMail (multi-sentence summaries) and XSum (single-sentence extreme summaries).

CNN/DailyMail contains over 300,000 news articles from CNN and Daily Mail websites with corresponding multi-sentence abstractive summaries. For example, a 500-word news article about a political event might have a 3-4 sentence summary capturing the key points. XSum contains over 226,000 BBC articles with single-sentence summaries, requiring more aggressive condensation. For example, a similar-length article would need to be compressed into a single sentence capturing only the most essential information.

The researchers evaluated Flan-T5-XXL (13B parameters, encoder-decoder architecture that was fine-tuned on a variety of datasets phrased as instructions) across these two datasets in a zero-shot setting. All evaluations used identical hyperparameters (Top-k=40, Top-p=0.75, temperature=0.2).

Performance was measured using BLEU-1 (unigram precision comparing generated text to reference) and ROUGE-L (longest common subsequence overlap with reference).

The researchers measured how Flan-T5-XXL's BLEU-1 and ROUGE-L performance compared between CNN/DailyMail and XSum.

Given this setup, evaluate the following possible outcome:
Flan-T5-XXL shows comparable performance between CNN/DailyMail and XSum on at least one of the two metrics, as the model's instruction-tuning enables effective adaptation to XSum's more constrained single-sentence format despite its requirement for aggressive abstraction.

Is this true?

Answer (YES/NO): NO